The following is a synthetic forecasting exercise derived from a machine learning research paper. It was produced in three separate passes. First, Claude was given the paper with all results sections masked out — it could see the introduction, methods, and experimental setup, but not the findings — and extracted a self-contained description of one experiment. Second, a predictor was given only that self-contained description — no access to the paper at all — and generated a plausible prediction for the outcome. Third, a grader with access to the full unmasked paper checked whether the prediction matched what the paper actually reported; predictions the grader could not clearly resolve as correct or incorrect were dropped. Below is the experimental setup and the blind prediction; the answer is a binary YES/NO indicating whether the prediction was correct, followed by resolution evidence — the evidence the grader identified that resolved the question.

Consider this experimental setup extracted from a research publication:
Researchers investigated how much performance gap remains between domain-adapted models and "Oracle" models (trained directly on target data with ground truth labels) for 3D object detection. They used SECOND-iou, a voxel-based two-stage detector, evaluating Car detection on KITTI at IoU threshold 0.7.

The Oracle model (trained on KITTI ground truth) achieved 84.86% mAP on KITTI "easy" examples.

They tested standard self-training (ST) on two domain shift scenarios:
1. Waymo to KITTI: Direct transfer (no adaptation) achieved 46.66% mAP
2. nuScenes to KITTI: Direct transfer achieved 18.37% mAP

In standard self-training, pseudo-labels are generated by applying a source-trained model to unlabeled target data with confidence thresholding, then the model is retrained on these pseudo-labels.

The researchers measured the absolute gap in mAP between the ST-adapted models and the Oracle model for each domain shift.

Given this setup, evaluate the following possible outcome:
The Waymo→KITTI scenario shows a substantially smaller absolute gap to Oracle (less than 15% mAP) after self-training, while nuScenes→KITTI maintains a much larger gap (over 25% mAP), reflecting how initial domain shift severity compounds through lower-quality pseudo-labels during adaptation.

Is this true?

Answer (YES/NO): NO